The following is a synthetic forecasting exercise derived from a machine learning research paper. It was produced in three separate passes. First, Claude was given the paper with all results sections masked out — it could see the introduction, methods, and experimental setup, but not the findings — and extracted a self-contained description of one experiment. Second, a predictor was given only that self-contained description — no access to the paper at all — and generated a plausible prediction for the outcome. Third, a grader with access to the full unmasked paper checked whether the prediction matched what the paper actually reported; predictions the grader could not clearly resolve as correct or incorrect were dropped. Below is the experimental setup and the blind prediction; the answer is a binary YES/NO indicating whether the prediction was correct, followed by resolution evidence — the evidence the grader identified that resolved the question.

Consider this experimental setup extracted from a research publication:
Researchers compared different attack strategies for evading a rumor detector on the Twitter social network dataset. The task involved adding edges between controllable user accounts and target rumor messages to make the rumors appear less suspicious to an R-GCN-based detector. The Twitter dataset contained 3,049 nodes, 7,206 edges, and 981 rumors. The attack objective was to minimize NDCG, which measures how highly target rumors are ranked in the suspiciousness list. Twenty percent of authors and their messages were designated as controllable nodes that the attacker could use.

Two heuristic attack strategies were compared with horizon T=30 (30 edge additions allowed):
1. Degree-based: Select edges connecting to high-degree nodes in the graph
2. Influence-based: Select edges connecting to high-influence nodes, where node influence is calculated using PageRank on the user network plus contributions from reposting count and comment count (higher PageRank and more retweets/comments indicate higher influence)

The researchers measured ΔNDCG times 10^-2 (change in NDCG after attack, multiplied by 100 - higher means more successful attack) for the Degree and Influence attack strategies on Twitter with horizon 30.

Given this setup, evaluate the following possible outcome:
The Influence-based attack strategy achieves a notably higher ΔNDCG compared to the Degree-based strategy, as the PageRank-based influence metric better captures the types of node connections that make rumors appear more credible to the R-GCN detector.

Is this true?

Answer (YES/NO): YES